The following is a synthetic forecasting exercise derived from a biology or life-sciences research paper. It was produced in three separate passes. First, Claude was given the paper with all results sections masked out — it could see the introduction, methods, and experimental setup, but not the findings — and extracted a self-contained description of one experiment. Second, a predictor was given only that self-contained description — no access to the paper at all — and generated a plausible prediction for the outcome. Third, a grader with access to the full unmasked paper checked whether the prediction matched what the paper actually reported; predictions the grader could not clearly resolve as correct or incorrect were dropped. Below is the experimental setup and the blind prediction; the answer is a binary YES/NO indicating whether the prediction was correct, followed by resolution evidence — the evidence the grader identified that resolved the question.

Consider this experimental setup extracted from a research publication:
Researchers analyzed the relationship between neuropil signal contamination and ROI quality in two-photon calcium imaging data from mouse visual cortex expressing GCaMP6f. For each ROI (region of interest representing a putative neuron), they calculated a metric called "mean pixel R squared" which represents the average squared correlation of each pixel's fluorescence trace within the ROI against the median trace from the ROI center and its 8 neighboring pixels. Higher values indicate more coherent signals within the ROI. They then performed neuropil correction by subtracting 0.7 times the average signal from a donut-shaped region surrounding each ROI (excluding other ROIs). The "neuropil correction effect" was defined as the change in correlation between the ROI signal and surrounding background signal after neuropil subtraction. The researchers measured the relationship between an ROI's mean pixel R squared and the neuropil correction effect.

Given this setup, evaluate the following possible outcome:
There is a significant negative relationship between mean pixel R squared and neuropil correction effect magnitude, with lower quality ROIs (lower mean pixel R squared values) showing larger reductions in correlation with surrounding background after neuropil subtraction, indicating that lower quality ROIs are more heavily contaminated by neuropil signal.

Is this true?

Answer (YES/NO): YES